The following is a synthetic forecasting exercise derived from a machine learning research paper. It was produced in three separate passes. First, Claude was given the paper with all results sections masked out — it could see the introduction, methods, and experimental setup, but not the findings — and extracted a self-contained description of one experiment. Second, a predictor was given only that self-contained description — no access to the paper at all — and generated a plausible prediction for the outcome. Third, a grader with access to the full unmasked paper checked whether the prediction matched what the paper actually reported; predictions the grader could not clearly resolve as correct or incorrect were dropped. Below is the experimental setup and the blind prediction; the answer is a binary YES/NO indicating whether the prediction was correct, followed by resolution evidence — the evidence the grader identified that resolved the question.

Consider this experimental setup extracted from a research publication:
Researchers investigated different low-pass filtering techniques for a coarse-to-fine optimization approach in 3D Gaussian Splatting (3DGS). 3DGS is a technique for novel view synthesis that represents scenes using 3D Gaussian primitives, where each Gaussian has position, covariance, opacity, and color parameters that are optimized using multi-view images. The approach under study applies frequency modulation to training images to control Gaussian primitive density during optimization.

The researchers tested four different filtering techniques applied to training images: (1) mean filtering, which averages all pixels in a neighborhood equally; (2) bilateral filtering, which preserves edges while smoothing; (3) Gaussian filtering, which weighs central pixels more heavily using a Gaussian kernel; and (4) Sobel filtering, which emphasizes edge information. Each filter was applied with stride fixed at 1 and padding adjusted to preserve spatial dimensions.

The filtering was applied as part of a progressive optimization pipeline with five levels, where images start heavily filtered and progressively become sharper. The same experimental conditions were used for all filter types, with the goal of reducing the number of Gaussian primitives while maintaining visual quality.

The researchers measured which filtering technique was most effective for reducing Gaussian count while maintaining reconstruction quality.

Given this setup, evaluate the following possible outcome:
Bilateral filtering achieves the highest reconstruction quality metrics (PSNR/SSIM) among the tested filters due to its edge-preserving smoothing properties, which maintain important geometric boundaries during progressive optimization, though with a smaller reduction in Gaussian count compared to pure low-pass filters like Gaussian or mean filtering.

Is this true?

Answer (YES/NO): NO